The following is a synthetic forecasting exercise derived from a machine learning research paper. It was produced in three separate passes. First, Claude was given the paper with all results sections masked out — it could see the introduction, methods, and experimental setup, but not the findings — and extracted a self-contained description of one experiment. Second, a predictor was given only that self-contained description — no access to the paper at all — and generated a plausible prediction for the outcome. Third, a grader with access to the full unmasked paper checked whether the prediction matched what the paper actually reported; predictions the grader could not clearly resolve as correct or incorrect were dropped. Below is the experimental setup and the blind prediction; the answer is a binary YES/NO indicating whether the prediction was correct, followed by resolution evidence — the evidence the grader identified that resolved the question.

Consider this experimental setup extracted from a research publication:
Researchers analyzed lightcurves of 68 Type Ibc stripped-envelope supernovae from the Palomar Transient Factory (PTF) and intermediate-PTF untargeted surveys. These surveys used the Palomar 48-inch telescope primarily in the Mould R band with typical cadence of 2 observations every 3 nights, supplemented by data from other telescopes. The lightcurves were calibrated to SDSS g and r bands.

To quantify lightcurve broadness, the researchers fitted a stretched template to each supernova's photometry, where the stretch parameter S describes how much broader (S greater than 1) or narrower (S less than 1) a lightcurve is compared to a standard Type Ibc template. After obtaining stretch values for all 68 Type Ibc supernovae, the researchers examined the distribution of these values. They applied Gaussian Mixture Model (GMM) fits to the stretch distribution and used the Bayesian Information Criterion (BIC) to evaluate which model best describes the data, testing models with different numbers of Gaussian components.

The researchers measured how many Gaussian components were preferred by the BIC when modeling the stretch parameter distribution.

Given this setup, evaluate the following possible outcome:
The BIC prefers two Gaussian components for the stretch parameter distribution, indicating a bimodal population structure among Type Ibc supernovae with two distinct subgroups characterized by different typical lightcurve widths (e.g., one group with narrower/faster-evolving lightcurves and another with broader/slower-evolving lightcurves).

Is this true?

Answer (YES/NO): YES